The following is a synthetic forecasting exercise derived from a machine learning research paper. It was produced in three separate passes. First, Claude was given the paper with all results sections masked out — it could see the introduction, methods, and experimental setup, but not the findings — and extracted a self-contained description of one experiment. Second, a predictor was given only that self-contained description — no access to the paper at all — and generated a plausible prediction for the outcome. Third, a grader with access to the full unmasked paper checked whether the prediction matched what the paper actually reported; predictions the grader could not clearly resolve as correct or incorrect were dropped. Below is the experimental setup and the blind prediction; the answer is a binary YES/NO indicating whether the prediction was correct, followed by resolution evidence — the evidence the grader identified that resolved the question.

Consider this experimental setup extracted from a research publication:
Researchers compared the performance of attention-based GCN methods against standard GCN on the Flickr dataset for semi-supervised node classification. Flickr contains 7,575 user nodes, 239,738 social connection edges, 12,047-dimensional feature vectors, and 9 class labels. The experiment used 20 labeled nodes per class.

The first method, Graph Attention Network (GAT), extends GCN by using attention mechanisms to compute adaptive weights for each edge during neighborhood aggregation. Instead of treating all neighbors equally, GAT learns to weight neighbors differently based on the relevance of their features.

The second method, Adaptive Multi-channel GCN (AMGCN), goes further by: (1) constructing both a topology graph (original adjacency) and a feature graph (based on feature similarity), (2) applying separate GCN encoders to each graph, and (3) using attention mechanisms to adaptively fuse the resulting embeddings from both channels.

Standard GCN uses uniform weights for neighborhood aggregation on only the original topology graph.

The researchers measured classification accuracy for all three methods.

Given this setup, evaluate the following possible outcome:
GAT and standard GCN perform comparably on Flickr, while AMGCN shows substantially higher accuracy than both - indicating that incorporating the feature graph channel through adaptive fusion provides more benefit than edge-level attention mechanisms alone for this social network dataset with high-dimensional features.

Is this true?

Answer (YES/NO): YES